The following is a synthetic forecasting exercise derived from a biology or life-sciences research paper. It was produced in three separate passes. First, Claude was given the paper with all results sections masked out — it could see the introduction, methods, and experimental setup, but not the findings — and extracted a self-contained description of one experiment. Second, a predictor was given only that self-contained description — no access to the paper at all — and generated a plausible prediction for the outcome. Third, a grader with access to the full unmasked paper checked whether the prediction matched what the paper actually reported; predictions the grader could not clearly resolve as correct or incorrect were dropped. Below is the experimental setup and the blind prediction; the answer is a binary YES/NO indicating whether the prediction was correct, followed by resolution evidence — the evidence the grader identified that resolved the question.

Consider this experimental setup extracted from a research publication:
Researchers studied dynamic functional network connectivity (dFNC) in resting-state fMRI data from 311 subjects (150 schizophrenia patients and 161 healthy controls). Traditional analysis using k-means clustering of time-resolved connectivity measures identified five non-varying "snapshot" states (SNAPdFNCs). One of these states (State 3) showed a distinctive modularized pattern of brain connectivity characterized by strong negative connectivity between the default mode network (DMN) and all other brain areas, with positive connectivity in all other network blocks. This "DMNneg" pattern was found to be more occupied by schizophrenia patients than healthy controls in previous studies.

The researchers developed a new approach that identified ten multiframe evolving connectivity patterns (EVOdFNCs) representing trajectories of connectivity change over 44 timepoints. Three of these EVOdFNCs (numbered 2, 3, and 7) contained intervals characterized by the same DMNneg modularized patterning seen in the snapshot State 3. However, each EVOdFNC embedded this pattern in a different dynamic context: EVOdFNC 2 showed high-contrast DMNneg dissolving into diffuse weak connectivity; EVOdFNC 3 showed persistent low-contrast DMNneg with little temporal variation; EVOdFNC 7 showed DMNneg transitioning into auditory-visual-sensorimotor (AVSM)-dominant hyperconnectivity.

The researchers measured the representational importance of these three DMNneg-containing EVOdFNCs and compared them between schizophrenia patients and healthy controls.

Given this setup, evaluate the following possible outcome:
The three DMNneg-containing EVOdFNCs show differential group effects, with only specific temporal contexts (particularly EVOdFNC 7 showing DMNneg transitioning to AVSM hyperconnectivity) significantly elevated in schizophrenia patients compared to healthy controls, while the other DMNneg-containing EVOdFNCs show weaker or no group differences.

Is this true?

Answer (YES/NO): NO